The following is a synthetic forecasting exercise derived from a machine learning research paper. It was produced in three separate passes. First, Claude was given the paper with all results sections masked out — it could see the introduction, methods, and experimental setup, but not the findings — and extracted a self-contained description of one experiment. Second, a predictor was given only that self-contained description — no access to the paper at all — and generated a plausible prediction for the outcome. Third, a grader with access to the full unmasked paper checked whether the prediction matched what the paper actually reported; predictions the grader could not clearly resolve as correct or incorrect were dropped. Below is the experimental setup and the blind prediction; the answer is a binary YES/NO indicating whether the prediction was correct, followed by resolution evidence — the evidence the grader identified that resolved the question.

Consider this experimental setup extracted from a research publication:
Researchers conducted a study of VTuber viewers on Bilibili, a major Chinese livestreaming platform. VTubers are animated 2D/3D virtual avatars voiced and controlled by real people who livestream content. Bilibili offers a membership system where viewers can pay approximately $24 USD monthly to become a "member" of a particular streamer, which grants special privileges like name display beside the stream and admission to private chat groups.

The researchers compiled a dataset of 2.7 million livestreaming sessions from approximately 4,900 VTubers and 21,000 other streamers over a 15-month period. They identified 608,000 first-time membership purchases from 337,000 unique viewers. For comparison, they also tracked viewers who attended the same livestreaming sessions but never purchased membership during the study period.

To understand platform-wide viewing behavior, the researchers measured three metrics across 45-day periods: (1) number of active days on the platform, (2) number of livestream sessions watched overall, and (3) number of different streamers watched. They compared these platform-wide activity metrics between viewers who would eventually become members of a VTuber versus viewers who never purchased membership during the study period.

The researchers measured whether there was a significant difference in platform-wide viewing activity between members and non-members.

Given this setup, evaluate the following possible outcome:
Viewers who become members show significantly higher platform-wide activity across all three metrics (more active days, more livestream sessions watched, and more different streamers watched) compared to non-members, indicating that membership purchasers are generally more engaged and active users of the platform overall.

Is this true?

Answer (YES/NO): NO